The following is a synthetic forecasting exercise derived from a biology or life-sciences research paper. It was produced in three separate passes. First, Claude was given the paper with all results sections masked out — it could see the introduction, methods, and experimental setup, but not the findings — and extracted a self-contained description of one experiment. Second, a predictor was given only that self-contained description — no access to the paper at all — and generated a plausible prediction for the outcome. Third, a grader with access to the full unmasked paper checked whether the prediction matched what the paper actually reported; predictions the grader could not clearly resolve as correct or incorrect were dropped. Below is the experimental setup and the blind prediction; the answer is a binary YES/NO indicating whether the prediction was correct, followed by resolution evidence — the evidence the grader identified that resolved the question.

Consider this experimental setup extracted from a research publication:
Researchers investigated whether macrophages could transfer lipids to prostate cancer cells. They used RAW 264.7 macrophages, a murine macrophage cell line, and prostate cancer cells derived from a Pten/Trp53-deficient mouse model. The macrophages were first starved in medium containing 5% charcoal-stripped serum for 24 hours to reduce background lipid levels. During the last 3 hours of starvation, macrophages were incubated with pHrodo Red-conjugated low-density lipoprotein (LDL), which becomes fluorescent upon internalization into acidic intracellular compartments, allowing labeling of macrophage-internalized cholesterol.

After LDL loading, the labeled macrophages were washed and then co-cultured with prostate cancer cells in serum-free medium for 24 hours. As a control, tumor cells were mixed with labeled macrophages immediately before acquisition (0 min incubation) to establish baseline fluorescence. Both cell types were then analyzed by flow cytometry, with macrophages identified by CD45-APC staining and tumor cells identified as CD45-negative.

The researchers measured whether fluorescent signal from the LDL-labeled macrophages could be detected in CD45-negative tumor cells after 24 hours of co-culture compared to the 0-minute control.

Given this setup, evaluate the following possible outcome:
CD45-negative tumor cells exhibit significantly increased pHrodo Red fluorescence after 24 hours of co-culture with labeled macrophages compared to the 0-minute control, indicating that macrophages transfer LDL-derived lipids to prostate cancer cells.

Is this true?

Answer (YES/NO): YES